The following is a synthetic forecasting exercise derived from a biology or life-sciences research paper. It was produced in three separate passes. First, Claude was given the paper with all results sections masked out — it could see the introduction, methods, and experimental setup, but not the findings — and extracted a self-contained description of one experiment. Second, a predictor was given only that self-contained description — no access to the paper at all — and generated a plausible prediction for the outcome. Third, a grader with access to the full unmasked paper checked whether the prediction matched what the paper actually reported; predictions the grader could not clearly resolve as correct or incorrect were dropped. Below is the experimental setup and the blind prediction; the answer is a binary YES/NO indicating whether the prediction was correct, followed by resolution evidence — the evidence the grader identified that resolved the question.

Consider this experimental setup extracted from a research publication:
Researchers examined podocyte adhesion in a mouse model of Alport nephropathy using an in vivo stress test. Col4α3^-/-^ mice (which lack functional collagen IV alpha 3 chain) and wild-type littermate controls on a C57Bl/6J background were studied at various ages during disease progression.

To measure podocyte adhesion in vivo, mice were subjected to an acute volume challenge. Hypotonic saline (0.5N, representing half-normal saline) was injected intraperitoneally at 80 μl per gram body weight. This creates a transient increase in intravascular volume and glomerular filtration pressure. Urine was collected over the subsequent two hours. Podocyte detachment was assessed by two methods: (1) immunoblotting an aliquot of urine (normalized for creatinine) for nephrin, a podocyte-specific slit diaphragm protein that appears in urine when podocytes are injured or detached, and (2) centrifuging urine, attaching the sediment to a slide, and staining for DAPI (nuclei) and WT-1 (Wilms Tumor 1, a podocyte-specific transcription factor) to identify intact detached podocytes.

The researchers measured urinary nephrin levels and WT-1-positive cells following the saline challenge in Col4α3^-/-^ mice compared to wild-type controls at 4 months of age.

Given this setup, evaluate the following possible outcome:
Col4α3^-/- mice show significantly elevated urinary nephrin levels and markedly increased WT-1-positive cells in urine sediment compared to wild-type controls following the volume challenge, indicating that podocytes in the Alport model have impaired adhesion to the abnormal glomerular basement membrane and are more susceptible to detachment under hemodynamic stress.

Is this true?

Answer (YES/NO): YES